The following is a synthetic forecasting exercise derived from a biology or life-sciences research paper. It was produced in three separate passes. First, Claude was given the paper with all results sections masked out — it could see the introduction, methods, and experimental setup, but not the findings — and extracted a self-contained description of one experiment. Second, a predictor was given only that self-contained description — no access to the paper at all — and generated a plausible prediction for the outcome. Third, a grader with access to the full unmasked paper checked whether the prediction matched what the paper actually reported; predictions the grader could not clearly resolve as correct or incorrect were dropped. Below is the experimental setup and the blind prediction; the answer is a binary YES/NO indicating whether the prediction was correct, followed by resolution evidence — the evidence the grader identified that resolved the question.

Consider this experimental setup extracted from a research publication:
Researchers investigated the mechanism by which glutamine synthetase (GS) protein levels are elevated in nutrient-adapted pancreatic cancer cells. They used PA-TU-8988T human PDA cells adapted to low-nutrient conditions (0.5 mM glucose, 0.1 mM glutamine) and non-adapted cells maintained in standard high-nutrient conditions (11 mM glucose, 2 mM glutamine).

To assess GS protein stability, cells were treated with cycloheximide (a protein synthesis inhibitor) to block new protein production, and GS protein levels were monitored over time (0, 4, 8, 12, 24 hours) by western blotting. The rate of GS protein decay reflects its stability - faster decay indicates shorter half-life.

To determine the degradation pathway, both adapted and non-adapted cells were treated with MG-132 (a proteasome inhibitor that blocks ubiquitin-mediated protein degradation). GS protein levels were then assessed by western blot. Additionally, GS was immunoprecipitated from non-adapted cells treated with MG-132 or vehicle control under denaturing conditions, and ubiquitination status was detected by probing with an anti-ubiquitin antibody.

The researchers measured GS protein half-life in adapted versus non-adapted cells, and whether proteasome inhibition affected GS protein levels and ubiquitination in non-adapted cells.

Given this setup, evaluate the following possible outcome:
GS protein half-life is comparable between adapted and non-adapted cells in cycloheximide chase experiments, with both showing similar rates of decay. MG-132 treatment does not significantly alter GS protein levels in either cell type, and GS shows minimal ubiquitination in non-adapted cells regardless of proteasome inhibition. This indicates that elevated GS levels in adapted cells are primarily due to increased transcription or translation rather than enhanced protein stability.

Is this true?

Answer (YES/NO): NO